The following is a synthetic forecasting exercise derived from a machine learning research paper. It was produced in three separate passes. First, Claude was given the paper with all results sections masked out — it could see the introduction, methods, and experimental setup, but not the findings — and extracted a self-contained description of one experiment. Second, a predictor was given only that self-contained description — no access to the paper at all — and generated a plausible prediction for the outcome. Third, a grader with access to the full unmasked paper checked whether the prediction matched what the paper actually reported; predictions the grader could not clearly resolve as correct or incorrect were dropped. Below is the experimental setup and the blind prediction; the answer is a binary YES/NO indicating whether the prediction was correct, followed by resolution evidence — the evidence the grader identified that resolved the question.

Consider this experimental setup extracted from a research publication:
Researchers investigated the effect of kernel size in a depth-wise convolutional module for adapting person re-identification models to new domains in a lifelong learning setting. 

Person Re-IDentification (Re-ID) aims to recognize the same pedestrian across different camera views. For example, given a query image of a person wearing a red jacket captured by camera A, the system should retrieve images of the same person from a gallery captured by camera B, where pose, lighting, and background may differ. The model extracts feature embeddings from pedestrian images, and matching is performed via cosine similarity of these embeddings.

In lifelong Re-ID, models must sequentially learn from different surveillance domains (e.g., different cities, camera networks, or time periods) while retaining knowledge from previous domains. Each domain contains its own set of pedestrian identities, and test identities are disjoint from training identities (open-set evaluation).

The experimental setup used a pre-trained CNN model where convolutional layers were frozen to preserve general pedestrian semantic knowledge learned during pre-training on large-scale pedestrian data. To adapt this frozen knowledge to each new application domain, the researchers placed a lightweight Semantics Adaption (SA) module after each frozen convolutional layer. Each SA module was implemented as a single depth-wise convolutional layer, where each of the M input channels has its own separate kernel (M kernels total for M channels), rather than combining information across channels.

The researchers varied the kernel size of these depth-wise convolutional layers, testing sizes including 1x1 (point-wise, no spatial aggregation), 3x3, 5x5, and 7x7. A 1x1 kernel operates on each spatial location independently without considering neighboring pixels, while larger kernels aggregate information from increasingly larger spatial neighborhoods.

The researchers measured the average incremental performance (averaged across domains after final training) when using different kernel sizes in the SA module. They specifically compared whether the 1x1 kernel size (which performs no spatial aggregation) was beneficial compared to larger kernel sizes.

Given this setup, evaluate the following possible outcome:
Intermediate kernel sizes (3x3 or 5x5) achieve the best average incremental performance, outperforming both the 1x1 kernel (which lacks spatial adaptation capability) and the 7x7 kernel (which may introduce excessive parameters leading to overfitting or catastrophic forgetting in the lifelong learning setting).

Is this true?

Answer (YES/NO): NO